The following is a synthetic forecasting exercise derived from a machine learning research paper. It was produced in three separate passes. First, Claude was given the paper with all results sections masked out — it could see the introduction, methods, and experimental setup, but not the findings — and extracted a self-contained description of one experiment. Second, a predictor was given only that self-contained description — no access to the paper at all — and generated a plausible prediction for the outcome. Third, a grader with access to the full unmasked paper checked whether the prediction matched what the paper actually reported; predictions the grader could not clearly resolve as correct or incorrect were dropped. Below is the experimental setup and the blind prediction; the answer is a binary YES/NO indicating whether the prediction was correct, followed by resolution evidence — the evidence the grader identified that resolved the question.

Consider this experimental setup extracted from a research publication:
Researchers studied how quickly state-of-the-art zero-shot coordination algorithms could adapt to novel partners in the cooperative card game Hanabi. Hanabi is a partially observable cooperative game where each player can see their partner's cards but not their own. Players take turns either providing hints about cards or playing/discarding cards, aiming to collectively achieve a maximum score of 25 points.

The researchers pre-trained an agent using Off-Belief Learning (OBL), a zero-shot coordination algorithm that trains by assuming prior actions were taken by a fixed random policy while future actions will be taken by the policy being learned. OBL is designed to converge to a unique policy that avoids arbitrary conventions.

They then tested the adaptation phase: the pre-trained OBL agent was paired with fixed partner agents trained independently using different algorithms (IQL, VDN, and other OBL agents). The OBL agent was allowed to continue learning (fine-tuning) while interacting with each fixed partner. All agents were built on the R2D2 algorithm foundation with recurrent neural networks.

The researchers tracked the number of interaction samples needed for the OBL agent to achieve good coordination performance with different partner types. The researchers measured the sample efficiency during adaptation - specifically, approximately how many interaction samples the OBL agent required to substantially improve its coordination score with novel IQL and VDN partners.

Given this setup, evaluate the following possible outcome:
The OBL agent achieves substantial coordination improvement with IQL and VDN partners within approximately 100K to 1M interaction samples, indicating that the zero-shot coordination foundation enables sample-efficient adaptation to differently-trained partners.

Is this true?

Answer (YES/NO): NO